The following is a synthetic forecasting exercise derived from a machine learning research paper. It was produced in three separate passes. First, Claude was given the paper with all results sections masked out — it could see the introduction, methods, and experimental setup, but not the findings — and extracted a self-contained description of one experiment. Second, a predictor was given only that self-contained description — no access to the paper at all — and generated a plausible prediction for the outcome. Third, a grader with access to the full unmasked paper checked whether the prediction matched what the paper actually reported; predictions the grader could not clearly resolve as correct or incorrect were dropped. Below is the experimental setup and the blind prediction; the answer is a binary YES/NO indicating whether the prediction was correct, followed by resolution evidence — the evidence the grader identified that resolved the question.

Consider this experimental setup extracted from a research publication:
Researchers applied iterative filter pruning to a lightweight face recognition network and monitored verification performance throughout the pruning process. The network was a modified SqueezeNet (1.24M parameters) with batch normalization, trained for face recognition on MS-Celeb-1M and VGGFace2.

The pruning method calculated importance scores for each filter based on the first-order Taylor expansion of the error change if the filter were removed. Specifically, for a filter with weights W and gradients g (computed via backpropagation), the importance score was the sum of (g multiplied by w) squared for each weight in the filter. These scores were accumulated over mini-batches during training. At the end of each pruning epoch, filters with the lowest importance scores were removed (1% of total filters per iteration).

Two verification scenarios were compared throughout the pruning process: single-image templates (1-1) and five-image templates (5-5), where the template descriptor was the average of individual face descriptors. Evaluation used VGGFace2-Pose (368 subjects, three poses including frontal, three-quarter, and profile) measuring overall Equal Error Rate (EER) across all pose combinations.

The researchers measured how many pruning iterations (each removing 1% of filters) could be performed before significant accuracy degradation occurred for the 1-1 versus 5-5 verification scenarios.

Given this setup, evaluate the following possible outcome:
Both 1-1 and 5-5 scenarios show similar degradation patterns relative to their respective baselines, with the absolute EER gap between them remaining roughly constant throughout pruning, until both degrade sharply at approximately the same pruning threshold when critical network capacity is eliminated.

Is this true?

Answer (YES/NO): NO